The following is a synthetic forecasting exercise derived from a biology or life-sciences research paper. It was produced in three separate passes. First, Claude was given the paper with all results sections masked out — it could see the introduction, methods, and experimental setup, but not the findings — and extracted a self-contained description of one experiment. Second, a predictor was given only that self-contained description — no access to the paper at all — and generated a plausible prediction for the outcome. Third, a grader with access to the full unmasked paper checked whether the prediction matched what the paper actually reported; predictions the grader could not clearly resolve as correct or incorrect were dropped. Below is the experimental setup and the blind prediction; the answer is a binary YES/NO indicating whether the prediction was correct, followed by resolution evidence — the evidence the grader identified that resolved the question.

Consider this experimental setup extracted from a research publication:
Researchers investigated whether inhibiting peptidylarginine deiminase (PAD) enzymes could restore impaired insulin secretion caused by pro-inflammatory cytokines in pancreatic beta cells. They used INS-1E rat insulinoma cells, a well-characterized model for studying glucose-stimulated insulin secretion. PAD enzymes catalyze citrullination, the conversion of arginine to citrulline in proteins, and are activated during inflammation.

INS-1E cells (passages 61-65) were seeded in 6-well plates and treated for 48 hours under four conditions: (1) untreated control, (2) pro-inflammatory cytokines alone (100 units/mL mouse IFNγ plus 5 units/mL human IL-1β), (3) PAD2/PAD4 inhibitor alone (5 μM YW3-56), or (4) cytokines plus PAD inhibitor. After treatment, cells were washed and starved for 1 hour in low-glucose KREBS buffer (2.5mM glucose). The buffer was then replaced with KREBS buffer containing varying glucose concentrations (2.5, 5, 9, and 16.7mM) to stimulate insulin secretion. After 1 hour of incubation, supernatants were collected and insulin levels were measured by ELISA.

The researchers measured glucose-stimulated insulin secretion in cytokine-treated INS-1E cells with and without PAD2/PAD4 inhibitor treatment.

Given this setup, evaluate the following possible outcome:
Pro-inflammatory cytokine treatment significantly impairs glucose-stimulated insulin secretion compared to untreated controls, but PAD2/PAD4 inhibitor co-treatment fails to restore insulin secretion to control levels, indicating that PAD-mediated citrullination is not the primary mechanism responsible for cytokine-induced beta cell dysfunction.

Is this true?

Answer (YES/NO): NO